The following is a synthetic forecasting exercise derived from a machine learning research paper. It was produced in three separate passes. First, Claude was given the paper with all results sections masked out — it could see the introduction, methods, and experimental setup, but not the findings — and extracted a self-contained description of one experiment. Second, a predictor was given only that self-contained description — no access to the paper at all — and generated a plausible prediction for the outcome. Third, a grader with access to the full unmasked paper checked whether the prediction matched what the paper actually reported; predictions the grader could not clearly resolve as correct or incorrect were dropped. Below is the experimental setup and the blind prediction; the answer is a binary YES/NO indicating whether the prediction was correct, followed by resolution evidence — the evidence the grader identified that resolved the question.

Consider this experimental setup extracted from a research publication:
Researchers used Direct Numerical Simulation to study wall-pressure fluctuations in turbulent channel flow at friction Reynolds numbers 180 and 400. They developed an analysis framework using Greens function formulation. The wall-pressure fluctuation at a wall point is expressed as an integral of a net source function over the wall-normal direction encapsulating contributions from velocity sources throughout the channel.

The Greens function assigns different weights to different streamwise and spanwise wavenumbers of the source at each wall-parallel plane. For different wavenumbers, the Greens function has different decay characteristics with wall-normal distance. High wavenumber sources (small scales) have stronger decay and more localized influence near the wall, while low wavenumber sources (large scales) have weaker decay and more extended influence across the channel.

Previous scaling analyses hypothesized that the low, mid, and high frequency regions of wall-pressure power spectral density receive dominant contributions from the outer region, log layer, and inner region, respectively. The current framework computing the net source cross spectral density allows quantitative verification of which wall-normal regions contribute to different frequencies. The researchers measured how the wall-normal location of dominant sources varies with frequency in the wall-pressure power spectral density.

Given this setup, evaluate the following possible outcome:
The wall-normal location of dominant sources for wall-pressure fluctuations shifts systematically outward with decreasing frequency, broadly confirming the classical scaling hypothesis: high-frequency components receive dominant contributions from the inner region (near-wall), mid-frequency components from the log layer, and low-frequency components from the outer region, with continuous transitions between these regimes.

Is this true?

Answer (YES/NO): NO